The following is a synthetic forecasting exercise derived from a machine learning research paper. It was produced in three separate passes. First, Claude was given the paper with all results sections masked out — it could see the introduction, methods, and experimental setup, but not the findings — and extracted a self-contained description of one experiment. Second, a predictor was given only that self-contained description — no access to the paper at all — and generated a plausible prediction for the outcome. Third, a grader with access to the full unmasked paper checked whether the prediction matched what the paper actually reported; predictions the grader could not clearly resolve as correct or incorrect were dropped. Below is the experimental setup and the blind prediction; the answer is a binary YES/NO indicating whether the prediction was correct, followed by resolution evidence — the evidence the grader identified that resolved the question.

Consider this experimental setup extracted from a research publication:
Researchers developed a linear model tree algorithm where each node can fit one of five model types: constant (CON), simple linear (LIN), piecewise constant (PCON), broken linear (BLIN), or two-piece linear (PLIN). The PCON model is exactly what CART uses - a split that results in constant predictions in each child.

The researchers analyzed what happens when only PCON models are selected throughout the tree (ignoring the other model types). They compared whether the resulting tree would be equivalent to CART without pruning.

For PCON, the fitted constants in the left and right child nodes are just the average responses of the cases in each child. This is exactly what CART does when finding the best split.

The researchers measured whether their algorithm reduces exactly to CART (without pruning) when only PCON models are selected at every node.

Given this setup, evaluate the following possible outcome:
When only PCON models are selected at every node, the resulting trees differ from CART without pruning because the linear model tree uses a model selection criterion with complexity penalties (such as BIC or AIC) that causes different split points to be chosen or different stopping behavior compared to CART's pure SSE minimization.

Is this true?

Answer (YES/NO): NO